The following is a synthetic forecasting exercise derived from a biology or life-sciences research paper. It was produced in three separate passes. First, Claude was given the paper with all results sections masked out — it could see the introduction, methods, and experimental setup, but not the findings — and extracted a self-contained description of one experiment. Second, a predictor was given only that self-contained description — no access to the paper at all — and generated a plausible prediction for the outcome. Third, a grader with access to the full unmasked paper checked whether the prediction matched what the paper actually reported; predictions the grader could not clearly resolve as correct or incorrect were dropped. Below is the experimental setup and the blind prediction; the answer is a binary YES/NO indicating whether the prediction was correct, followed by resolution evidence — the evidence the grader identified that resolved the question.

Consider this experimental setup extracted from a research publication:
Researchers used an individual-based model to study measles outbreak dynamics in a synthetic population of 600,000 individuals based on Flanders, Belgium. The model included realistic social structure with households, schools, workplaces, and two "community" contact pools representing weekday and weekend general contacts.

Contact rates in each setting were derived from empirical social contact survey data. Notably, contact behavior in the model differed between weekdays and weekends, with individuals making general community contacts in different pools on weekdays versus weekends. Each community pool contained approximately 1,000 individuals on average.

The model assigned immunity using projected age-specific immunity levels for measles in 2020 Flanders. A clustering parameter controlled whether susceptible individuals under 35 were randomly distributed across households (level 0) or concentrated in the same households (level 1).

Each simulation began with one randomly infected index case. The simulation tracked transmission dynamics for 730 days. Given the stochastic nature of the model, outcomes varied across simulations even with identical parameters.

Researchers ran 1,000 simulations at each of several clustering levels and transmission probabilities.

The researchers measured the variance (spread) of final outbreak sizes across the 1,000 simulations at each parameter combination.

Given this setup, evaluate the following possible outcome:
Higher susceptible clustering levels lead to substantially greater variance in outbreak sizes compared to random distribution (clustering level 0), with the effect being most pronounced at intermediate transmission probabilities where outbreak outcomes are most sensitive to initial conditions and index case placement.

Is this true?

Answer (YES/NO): NO